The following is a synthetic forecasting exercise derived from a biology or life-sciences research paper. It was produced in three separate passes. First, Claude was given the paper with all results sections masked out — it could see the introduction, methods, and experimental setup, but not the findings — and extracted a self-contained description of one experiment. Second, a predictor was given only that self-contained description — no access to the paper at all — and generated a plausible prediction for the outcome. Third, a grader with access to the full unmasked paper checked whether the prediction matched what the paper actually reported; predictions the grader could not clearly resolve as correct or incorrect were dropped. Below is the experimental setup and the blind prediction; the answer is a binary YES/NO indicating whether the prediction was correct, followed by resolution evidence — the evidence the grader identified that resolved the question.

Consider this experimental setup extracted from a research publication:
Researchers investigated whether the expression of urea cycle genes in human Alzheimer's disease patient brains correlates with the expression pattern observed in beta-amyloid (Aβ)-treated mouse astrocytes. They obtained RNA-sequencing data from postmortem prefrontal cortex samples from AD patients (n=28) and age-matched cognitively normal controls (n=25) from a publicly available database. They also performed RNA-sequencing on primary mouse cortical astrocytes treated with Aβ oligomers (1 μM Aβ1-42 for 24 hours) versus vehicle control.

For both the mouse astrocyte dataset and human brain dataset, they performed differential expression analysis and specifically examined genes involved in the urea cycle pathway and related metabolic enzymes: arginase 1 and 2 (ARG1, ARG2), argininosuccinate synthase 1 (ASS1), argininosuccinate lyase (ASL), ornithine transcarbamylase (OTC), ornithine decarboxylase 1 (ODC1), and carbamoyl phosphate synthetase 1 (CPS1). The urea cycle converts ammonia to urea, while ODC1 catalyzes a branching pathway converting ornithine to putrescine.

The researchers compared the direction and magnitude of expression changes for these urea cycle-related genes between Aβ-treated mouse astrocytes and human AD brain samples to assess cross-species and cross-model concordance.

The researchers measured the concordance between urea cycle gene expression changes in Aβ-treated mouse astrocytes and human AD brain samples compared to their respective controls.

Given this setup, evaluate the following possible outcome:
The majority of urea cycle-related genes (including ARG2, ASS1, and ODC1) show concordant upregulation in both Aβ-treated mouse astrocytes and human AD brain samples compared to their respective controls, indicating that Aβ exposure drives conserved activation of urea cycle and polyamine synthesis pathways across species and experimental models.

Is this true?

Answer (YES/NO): NO